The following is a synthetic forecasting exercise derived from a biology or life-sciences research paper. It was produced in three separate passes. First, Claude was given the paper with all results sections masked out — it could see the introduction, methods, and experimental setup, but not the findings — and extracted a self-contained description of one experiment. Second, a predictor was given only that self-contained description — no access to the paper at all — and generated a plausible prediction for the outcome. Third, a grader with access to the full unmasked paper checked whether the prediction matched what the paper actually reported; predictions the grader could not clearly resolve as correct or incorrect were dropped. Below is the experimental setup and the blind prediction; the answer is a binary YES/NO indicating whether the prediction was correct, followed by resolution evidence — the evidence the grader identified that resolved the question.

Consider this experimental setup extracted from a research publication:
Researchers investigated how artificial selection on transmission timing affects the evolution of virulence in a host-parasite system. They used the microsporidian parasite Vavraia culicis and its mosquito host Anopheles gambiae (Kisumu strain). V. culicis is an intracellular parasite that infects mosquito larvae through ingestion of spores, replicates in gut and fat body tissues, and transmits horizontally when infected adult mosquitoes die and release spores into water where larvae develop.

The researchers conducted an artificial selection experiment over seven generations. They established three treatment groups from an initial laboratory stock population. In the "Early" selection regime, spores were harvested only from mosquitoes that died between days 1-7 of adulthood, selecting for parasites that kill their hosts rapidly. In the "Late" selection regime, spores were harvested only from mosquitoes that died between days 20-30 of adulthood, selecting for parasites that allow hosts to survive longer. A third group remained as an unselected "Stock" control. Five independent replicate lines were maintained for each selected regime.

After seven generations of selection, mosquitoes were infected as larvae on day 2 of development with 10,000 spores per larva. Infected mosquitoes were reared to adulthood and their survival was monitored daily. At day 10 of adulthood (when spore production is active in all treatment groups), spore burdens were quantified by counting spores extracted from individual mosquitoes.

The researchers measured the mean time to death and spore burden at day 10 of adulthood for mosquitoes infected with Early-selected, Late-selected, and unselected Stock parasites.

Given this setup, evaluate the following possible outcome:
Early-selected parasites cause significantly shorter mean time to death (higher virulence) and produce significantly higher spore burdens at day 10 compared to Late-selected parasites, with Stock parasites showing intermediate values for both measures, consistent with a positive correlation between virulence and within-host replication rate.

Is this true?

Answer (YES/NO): NO